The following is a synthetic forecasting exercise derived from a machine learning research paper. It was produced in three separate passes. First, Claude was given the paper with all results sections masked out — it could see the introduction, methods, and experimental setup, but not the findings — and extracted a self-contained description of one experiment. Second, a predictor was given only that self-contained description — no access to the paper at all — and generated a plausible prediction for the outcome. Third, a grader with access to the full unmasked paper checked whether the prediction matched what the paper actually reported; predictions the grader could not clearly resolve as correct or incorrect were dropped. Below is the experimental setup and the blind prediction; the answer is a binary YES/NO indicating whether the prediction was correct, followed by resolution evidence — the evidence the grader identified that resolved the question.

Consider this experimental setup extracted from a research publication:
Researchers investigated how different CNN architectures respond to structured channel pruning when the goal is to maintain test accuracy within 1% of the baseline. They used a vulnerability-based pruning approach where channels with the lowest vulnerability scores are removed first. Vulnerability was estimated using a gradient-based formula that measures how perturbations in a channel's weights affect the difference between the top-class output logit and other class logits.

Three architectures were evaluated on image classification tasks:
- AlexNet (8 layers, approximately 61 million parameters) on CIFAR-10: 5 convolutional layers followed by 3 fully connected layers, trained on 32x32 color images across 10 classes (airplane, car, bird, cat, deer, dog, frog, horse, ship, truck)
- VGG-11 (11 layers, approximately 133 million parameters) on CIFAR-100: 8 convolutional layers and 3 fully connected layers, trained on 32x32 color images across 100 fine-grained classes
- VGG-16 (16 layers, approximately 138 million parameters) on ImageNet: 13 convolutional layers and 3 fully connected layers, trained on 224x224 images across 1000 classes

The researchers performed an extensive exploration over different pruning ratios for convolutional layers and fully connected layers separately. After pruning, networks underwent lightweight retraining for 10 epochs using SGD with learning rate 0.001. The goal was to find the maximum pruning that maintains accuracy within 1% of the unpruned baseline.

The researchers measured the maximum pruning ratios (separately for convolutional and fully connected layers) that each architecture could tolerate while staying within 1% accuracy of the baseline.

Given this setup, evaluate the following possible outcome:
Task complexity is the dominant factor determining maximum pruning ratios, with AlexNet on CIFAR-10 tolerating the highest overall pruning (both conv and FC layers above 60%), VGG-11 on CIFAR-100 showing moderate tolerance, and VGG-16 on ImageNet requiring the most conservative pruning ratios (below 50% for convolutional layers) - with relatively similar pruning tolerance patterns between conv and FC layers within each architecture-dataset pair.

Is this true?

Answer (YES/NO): NO